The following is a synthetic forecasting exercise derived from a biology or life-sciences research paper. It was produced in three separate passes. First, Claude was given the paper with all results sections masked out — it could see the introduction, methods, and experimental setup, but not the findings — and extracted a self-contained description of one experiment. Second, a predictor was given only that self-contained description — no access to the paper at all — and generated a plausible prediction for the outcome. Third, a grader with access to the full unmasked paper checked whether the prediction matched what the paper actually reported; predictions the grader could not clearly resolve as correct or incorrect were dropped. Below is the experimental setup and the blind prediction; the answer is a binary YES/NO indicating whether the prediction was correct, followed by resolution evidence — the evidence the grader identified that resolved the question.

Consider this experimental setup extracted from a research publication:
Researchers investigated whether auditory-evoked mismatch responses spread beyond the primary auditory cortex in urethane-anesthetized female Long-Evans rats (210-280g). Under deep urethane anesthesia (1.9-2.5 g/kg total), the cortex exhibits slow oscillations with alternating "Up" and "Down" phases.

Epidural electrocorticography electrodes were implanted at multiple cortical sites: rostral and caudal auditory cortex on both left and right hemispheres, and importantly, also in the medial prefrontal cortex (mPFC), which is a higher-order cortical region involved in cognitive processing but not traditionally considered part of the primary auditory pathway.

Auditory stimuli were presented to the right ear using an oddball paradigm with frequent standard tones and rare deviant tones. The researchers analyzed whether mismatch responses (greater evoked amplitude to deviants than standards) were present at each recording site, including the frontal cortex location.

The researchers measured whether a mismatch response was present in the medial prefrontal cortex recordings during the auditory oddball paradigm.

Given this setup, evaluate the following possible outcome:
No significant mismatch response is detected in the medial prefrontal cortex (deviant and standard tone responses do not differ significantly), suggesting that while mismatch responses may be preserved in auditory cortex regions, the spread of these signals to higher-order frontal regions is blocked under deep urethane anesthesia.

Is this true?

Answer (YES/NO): NO